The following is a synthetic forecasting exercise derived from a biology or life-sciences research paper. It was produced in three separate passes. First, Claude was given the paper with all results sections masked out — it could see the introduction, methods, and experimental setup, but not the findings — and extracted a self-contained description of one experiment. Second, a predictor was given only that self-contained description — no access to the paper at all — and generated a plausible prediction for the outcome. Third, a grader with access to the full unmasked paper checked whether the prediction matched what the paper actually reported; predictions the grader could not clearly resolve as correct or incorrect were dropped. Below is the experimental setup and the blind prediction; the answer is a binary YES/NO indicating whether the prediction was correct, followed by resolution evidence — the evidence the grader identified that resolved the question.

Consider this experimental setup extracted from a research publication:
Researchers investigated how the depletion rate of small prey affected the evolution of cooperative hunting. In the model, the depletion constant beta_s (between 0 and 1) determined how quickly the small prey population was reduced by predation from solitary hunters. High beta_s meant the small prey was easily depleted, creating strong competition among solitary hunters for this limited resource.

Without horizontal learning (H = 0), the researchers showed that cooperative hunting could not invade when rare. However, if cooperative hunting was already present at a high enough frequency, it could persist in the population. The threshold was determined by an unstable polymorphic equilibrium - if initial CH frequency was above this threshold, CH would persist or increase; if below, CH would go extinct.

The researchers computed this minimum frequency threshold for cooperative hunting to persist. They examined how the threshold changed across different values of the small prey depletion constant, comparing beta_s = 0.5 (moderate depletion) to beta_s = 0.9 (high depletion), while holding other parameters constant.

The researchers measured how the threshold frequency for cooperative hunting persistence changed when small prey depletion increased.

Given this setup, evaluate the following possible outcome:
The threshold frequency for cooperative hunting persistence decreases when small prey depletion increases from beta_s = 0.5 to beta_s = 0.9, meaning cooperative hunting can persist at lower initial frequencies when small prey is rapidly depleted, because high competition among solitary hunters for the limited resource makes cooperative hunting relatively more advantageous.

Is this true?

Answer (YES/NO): YES